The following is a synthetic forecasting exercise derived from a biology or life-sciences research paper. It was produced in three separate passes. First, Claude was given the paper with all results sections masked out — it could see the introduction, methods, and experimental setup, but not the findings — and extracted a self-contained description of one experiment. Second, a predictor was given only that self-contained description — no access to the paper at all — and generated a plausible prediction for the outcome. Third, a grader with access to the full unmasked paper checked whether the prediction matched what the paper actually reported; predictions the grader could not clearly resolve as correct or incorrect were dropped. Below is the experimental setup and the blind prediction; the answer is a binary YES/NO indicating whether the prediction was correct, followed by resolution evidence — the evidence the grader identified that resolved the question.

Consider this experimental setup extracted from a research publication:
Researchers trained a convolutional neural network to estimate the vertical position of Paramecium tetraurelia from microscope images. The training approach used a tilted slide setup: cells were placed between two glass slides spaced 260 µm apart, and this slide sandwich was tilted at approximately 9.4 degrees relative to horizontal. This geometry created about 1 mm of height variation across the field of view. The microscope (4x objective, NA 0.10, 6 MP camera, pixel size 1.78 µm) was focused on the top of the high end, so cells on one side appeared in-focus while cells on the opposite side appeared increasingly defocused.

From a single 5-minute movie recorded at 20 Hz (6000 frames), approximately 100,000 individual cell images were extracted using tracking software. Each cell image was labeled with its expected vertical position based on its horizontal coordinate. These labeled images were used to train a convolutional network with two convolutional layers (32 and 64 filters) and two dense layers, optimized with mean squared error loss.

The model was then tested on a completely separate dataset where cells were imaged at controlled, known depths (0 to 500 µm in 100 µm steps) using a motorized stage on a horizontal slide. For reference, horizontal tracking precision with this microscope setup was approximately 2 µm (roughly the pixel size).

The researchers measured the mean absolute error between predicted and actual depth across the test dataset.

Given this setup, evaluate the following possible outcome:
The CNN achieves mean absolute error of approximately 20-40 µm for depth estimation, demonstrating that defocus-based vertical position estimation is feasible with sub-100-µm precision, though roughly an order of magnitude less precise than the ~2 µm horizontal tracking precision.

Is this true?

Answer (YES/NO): NO